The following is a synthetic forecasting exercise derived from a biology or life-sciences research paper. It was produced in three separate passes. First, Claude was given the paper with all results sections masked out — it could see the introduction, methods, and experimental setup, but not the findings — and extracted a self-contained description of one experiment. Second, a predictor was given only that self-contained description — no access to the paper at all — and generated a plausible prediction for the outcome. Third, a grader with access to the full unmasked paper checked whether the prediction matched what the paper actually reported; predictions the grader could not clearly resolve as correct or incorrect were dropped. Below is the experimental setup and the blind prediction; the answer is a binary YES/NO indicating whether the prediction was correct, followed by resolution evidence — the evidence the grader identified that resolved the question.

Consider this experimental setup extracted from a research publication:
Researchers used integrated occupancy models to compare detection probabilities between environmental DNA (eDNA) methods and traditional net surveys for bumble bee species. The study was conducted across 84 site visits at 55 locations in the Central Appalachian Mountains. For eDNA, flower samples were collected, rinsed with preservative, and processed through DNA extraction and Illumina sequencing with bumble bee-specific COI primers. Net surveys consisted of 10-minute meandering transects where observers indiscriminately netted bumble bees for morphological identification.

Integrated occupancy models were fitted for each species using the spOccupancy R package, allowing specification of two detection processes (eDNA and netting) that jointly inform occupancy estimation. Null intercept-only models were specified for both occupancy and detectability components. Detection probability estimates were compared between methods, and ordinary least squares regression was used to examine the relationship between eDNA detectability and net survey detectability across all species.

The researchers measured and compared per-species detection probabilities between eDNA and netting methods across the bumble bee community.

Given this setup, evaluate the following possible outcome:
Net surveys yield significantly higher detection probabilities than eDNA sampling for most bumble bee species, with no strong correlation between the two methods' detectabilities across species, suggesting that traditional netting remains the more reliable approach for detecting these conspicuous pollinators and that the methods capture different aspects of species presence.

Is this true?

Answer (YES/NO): NO